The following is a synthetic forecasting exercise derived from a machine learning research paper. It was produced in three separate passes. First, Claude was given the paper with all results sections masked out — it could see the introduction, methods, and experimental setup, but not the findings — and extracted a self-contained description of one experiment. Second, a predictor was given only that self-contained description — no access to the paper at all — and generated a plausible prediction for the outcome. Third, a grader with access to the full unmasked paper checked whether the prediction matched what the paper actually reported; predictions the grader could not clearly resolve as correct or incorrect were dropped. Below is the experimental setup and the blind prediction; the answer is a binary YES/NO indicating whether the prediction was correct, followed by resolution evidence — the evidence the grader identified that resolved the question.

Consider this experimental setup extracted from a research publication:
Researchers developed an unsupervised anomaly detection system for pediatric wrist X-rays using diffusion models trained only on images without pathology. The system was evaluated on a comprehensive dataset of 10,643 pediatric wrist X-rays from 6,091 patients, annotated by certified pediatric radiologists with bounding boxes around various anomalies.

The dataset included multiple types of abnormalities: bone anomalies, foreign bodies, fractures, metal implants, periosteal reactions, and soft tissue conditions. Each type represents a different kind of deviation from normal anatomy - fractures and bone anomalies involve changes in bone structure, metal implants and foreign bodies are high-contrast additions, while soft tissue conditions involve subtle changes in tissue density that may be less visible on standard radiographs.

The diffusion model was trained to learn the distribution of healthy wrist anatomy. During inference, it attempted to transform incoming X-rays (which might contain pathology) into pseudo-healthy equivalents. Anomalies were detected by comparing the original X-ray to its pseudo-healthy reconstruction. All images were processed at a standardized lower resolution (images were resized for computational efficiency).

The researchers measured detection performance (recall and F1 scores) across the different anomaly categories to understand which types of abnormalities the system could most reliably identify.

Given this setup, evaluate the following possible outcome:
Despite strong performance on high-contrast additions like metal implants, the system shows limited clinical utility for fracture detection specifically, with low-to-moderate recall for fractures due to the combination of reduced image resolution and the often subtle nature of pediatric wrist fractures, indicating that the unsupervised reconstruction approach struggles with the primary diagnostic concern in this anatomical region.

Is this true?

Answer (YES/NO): NO